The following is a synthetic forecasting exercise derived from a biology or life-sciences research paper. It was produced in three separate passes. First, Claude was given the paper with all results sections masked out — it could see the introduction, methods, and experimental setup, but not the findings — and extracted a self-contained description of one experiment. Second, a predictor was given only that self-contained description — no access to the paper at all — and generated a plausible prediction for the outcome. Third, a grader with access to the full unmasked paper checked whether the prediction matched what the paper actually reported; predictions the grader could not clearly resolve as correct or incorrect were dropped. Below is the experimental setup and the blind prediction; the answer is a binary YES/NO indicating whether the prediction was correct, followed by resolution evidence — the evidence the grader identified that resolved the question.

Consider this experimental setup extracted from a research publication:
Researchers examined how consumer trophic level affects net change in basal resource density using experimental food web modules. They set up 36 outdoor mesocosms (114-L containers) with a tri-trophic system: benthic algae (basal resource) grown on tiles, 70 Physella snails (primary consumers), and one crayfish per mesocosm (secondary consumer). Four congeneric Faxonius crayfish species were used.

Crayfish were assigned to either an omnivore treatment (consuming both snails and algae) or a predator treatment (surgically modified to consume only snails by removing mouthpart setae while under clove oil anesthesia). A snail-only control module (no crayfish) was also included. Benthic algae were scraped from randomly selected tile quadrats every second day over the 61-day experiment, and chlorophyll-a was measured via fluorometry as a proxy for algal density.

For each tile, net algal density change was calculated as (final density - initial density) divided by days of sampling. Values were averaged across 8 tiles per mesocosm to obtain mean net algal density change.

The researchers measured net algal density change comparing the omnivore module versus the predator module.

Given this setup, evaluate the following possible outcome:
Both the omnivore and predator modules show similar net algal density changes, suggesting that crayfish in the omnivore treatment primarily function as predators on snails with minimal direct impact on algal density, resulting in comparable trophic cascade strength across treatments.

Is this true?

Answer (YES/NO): NO